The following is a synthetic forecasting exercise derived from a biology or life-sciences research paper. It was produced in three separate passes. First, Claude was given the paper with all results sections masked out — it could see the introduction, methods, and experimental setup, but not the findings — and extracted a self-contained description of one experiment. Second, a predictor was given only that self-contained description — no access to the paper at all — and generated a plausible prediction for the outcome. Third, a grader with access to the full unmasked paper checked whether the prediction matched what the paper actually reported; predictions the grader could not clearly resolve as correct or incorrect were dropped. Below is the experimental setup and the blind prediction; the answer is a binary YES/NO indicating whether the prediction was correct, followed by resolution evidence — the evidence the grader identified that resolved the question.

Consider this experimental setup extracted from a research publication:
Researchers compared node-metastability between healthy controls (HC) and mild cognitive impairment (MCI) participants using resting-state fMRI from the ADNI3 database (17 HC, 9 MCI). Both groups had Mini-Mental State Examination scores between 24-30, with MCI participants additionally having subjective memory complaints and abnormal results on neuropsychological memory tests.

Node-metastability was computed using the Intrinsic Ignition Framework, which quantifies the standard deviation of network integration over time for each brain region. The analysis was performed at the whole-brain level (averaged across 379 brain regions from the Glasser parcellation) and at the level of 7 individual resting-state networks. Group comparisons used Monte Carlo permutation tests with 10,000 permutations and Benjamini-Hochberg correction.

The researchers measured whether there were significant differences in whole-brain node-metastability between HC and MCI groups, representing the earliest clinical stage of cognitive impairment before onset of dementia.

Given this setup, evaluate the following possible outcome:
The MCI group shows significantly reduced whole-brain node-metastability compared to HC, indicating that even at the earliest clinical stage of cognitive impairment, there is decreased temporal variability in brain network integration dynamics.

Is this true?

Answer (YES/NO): YES